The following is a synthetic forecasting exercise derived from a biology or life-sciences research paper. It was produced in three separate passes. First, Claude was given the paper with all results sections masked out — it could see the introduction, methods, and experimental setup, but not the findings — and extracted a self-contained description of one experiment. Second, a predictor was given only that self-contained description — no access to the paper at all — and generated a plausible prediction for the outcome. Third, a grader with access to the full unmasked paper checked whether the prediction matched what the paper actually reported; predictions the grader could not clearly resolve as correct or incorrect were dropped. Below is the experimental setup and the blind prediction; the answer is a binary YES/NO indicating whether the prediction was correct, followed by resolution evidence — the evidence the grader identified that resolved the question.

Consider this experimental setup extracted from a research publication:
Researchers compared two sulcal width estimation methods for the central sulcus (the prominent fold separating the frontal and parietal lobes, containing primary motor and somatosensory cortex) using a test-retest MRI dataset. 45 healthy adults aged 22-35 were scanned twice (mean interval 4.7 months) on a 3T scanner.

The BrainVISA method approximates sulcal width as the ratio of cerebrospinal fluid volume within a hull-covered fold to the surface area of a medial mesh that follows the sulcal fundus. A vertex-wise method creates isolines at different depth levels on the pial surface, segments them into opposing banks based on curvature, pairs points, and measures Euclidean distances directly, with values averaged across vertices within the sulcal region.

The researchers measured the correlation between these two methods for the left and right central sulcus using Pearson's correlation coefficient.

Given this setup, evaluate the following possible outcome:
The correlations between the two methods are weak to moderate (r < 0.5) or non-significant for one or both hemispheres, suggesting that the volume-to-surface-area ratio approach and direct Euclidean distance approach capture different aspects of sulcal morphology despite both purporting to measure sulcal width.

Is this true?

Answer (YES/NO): NO